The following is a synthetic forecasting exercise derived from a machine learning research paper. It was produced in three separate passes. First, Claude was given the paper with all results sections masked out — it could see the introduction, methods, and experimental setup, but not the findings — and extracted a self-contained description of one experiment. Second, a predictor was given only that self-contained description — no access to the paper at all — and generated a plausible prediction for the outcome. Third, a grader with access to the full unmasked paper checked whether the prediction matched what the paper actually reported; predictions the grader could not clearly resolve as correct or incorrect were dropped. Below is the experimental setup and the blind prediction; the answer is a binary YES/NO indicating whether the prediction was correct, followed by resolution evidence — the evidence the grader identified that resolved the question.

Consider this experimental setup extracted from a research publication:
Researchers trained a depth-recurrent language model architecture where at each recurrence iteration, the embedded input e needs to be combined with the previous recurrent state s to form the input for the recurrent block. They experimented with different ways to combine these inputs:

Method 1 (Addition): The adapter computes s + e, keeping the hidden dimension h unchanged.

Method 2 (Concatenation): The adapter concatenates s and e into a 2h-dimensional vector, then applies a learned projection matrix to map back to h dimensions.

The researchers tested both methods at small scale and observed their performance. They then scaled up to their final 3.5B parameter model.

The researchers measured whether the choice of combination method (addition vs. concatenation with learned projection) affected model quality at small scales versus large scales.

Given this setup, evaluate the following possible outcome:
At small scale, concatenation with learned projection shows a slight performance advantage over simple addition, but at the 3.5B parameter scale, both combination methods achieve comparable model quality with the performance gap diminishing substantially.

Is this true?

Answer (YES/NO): NO